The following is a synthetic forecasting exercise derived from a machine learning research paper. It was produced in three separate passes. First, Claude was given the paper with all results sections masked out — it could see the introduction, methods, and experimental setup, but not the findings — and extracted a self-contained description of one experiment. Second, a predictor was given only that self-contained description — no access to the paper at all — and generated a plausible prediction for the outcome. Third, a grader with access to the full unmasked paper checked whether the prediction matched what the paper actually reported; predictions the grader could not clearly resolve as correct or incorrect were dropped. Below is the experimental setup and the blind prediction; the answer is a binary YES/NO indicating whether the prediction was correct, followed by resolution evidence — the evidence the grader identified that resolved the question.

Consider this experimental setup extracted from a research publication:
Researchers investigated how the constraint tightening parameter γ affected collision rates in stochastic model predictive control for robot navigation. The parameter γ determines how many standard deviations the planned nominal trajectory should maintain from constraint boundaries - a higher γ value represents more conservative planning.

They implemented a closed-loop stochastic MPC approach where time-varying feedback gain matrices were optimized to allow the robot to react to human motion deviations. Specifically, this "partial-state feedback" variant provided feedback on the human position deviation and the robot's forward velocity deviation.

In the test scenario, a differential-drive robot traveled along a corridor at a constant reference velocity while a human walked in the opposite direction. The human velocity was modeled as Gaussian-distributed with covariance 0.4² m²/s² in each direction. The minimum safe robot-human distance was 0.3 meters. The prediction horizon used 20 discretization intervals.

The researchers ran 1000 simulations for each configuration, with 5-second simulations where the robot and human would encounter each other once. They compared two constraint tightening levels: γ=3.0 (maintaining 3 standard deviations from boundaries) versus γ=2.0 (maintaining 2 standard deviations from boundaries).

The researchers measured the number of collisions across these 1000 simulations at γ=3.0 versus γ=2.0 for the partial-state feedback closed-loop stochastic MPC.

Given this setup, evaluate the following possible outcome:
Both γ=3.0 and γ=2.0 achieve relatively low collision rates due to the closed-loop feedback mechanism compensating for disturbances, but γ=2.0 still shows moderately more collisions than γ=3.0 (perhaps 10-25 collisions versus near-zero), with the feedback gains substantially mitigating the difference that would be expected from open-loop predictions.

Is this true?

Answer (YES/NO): YES